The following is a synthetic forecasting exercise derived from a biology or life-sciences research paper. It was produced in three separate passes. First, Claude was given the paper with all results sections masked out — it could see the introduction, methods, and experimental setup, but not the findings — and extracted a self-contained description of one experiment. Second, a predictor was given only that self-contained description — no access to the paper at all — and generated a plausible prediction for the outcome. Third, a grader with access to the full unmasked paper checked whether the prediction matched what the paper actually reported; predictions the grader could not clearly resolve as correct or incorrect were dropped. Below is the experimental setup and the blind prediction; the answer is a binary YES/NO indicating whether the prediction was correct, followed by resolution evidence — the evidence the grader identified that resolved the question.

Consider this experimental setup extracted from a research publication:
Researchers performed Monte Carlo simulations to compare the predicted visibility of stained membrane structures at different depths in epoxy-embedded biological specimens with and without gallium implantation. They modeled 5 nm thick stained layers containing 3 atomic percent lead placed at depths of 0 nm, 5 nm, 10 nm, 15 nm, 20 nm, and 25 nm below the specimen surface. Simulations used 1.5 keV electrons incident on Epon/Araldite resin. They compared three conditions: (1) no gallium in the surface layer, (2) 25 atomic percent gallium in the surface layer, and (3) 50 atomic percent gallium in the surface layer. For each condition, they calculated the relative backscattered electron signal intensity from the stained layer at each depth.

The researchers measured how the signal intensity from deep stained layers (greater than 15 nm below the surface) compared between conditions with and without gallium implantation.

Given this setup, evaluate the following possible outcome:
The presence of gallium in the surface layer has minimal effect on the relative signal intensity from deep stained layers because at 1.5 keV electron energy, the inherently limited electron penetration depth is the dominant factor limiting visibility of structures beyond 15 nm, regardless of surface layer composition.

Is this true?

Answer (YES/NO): NO